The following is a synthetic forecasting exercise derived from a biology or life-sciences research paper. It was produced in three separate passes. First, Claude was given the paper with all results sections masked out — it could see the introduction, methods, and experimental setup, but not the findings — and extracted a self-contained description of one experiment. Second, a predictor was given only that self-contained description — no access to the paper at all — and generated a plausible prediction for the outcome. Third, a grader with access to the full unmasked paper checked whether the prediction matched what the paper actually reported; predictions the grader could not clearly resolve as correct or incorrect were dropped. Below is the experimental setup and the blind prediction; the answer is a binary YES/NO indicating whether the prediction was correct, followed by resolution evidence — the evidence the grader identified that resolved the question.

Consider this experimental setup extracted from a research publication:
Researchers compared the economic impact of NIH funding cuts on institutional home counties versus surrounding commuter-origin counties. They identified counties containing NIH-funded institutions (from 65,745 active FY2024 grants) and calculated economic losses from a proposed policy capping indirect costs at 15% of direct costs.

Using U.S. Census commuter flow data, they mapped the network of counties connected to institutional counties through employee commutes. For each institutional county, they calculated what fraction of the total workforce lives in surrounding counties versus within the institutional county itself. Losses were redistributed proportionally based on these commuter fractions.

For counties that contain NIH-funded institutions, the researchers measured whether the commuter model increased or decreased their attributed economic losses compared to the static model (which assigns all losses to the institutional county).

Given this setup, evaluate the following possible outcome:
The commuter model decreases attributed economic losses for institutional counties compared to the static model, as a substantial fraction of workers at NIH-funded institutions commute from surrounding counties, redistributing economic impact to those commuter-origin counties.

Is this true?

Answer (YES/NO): YES